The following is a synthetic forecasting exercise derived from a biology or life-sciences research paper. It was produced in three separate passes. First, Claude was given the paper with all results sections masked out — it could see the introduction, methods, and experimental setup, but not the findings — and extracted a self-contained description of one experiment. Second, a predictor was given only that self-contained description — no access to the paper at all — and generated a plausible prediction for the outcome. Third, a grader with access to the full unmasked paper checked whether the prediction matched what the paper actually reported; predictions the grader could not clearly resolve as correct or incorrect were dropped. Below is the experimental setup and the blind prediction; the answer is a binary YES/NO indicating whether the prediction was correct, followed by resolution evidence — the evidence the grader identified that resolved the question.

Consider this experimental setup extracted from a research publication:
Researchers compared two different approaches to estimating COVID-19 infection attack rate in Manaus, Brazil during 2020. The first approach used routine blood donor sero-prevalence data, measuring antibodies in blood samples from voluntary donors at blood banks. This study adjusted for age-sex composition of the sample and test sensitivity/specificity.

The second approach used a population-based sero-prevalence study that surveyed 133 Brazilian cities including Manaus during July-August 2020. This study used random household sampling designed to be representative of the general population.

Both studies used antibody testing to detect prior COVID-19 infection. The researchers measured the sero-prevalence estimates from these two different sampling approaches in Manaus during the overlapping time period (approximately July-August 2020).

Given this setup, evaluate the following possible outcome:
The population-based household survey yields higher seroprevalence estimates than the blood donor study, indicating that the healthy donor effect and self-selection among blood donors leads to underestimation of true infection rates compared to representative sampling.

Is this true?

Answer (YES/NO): NO